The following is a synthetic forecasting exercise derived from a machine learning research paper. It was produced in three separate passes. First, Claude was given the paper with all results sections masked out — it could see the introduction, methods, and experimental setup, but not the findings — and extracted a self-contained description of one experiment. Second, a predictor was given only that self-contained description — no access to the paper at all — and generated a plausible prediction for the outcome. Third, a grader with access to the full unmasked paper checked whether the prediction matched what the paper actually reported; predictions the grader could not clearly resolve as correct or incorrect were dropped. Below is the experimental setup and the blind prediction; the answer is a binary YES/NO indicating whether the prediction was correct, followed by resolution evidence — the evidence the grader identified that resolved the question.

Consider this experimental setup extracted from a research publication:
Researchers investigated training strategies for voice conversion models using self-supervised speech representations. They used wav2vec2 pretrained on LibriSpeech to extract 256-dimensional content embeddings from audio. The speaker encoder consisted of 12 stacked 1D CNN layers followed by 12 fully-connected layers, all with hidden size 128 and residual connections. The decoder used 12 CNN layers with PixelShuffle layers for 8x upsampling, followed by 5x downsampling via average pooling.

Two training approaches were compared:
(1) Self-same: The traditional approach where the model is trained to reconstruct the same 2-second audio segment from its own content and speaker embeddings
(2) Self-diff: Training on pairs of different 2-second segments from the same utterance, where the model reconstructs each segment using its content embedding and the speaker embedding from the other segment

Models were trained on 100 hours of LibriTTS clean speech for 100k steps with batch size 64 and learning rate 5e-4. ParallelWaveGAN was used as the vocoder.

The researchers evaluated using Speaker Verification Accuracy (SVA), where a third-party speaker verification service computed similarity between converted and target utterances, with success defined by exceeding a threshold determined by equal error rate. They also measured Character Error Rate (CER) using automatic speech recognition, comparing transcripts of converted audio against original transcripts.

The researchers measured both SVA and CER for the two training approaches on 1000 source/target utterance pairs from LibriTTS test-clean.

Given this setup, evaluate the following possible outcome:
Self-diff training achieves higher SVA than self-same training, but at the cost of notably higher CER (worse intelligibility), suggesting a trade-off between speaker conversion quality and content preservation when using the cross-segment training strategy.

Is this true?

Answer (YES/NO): NO